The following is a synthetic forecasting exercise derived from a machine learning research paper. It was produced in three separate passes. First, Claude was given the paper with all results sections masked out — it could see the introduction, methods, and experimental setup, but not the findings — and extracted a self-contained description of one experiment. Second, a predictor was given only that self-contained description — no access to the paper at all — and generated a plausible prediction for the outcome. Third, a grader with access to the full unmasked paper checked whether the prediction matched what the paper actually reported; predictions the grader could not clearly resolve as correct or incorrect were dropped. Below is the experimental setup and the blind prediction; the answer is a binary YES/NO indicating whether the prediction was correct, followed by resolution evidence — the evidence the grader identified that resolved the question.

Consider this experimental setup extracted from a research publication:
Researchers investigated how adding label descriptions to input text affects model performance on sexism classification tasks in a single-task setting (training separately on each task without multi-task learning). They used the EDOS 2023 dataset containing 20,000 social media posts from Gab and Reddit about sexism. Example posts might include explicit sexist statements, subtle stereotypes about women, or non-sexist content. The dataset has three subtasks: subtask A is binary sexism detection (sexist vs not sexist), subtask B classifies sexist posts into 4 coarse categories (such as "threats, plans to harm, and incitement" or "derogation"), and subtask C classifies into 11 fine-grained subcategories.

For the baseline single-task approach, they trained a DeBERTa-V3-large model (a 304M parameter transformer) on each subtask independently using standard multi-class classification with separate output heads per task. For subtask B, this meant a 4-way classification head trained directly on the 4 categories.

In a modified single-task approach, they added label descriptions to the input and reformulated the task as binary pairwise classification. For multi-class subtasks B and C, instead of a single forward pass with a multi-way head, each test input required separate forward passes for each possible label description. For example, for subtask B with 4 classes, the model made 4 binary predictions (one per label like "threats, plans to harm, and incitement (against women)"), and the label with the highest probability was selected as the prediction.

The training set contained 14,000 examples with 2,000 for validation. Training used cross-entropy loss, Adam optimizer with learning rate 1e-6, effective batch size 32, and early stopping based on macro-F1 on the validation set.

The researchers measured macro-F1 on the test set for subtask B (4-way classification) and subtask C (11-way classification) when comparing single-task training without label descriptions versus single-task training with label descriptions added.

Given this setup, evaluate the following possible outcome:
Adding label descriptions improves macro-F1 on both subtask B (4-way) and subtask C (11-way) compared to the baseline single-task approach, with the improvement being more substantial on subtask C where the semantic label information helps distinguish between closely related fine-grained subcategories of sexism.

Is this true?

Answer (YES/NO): NO